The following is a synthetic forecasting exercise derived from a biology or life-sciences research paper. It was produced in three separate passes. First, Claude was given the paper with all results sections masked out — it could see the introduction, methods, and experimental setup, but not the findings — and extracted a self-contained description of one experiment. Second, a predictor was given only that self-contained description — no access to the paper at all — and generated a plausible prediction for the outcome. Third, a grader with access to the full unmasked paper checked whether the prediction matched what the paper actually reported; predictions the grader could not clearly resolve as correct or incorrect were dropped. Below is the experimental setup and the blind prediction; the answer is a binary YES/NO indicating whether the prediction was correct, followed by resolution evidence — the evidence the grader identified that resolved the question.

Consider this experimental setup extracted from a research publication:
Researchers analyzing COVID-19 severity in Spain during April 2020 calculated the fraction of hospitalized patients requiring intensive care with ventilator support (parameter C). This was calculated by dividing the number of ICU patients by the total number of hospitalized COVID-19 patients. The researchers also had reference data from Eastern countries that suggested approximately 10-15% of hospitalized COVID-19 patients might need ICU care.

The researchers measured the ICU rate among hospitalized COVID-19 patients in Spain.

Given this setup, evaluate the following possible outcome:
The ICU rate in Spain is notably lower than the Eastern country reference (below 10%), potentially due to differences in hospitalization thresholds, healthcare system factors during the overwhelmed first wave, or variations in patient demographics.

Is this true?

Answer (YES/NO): NO